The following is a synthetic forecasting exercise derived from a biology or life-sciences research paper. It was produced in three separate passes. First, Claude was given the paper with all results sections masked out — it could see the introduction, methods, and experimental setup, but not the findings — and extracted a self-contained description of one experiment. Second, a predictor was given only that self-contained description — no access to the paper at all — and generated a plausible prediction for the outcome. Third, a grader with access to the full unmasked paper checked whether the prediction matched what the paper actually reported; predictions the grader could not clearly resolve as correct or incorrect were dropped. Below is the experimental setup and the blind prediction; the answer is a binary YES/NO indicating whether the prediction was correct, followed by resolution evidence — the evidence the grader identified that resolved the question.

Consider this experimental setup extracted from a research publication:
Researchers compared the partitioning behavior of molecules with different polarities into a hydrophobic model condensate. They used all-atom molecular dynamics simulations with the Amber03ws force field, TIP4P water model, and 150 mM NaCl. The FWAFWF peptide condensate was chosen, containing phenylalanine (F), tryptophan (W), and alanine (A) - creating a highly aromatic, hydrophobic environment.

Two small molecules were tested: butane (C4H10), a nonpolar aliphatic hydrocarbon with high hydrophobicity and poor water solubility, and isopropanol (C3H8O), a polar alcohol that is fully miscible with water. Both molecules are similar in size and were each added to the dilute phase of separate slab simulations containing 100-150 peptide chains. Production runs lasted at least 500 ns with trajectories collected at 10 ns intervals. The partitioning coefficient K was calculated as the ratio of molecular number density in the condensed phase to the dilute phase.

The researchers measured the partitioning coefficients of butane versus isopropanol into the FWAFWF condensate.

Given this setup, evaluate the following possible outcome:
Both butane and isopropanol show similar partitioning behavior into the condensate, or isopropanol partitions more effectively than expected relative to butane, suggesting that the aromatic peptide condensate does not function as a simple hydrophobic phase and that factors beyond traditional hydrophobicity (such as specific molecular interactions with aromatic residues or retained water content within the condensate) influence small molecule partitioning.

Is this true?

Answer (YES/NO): NO